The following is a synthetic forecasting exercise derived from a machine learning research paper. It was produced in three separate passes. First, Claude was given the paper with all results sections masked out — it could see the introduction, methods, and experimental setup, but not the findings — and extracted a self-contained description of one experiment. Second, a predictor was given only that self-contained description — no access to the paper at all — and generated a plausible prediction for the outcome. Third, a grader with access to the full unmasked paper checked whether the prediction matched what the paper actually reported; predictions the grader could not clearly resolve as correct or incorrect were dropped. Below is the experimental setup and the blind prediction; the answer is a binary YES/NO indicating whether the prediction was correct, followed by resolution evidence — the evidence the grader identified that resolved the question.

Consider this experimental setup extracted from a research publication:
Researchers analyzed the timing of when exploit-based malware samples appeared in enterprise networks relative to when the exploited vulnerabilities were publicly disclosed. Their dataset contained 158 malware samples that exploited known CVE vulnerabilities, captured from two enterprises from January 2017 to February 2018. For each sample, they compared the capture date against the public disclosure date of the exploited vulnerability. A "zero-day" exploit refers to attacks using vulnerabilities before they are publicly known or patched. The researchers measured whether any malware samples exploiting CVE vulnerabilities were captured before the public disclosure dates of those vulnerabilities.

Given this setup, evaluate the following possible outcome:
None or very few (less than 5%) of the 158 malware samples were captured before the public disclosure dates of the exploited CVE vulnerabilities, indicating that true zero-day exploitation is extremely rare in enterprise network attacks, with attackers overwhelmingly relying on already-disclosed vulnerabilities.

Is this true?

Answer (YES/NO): YES